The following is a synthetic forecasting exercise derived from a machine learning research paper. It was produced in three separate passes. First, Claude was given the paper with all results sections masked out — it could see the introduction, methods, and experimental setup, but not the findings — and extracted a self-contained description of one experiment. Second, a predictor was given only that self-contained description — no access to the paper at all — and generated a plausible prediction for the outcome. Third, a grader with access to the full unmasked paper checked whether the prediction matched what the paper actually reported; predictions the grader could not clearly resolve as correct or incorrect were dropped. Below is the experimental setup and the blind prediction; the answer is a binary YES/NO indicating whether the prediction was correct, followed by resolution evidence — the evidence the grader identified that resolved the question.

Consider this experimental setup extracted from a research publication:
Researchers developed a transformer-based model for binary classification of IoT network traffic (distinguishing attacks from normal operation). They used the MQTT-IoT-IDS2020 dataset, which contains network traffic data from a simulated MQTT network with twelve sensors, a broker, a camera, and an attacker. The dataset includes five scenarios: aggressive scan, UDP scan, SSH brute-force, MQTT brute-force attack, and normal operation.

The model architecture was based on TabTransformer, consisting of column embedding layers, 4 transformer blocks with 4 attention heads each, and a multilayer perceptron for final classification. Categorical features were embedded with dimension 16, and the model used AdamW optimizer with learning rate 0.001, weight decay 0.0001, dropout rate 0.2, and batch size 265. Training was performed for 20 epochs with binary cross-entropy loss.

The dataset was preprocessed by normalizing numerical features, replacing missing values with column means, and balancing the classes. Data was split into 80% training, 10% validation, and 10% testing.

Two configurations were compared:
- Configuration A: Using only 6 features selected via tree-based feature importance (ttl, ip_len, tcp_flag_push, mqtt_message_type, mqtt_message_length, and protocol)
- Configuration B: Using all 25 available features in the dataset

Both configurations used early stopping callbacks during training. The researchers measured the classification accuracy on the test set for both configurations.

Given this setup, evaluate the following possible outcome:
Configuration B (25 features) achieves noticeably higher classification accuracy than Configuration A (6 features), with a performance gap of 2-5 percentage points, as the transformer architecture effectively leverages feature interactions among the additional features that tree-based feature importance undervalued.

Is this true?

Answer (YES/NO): YES